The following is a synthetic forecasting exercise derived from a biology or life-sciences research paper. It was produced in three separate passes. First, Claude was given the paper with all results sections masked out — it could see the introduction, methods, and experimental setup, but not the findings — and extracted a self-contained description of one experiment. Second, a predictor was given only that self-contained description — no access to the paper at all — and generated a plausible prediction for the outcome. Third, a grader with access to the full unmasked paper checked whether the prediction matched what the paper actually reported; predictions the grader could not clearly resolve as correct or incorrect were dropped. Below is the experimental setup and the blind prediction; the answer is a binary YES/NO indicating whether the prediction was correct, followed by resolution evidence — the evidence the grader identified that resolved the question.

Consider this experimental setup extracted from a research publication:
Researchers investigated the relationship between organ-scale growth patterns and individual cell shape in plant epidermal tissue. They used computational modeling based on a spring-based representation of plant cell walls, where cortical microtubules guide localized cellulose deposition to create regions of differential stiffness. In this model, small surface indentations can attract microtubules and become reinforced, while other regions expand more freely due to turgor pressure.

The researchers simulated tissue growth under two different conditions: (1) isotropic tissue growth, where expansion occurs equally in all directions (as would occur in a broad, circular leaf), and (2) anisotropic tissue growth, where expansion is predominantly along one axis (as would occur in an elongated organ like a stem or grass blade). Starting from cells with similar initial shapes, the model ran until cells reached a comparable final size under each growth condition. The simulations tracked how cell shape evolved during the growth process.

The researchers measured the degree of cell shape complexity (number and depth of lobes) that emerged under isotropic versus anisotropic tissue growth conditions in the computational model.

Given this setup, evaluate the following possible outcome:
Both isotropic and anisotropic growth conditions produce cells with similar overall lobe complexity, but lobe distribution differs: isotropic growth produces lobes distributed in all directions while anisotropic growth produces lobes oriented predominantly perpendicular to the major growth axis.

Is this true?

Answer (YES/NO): NO